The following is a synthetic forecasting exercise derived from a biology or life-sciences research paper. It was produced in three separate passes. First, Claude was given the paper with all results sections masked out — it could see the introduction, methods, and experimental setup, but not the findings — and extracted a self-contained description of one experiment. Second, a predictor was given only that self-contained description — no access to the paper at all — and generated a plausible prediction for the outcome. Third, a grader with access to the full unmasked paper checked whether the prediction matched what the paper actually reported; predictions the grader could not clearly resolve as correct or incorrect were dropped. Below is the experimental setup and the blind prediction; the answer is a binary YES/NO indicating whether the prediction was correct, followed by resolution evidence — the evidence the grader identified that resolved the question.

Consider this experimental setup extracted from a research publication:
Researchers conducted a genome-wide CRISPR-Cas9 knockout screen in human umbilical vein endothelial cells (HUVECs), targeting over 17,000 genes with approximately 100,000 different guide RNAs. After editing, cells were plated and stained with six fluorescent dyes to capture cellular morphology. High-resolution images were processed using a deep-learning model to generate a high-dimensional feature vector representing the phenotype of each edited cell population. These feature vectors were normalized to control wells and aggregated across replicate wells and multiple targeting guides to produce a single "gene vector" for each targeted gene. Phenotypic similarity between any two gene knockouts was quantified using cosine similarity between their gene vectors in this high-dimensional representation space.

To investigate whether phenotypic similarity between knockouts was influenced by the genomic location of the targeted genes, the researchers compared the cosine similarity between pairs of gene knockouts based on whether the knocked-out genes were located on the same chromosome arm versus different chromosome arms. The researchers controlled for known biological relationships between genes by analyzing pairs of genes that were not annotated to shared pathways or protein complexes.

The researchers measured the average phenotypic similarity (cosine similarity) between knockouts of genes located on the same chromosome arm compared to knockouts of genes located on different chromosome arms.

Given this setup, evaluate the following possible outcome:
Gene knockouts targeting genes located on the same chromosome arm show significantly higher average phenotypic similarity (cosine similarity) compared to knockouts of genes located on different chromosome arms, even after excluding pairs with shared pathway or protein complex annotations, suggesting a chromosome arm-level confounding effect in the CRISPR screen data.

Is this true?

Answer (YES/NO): YES